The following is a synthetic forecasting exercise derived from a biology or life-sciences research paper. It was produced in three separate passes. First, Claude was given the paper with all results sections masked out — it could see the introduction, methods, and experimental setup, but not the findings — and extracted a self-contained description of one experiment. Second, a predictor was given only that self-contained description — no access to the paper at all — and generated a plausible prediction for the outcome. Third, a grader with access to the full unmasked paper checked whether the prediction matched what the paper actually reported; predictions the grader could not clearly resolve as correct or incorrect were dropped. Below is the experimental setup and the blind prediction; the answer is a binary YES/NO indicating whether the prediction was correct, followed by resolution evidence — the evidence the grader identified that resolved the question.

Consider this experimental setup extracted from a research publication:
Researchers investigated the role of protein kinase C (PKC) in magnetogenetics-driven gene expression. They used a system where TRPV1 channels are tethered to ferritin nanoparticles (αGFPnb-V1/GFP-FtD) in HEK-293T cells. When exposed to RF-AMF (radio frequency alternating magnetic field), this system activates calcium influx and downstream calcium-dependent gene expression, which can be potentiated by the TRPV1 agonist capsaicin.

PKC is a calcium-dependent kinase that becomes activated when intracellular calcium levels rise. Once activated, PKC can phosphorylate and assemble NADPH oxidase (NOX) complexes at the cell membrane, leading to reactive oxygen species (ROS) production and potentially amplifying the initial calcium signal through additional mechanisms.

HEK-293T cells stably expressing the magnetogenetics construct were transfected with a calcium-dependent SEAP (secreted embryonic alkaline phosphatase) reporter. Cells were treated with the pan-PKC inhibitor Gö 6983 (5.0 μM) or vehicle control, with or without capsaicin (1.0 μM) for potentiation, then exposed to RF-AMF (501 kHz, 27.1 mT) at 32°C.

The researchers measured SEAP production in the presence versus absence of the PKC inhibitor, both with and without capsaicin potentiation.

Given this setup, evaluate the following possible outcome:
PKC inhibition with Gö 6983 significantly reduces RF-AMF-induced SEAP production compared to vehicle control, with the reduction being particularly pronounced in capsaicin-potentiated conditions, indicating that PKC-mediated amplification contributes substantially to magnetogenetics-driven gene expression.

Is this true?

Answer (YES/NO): NO